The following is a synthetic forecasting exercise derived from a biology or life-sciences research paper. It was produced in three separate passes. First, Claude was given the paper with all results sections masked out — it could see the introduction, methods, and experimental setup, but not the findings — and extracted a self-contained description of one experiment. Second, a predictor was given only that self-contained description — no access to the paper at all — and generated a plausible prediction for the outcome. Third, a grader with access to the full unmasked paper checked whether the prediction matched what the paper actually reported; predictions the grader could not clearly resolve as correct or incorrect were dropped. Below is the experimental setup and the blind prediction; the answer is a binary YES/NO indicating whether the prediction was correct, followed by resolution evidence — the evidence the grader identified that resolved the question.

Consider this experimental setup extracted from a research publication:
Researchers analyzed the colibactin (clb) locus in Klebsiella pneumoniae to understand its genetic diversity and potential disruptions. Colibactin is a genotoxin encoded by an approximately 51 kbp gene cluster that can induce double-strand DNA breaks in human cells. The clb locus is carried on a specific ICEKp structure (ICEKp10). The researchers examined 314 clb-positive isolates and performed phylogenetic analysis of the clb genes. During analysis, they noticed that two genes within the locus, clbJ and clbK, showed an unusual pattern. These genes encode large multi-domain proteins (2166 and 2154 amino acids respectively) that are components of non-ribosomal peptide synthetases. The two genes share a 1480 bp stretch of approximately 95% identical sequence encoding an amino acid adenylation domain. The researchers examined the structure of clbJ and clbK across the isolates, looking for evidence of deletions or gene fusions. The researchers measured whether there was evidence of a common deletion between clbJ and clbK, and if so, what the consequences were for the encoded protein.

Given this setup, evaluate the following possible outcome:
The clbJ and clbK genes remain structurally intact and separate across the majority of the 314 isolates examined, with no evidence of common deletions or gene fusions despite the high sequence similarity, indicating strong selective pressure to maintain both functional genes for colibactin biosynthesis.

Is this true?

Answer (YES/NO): NO